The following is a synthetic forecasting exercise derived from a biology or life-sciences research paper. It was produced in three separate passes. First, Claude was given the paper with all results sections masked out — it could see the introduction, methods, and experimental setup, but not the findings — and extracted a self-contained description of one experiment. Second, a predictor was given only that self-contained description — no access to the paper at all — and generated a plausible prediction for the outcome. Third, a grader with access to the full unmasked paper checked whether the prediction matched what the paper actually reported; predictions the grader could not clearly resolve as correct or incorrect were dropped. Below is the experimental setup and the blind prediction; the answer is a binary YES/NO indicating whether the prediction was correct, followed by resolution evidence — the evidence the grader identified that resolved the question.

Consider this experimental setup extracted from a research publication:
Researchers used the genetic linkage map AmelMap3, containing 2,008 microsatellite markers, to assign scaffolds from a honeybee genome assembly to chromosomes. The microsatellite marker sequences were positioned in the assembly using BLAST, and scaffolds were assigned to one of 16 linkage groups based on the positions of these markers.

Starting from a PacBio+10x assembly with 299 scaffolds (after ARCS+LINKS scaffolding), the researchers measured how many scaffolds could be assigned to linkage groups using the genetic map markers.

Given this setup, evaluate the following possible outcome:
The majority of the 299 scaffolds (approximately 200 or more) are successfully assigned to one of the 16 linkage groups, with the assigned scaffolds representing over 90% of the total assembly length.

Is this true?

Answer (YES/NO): NO